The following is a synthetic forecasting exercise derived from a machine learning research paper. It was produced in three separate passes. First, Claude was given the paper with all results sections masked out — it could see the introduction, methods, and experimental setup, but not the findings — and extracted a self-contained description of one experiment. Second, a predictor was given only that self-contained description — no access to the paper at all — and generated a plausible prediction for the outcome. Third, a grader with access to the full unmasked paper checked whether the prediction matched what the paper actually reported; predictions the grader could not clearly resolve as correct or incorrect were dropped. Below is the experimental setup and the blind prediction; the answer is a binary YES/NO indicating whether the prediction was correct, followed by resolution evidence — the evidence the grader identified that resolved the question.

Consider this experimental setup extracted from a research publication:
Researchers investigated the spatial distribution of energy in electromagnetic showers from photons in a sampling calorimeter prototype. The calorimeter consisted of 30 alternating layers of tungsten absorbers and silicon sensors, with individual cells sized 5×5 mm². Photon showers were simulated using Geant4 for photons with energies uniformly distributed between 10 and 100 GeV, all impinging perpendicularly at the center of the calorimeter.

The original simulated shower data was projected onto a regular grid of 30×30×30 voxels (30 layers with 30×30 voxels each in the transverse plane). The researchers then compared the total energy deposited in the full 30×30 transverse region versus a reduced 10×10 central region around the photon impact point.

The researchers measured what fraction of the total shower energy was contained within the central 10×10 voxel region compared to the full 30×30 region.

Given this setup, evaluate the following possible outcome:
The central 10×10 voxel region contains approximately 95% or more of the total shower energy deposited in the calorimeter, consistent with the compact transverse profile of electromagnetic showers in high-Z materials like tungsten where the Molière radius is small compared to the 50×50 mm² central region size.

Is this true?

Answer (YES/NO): NO